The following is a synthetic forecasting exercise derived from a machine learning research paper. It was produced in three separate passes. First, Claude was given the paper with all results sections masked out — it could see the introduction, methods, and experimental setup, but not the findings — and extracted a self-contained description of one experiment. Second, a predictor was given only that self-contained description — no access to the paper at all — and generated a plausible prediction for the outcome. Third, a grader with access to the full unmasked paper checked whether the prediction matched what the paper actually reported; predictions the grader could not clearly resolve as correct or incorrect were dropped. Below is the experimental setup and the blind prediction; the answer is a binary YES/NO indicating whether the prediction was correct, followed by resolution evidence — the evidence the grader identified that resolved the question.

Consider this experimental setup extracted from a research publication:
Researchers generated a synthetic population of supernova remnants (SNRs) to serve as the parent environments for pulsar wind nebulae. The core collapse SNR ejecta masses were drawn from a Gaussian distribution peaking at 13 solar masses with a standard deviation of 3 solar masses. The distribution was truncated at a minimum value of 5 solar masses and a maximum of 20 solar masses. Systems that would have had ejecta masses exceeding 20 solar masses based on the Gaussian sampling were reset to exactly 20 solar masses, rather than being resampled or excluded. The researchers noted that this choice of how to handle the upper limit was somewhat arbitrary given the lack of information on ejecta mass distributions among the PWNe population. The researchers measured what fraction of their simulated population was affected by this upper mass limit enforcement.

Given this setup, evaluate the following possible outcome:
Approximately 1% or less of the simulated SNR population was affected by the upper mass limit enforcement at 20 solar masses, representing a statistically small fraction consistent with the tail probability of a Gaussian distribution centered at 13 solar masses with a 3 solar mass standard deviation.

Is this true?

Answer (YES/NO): NO